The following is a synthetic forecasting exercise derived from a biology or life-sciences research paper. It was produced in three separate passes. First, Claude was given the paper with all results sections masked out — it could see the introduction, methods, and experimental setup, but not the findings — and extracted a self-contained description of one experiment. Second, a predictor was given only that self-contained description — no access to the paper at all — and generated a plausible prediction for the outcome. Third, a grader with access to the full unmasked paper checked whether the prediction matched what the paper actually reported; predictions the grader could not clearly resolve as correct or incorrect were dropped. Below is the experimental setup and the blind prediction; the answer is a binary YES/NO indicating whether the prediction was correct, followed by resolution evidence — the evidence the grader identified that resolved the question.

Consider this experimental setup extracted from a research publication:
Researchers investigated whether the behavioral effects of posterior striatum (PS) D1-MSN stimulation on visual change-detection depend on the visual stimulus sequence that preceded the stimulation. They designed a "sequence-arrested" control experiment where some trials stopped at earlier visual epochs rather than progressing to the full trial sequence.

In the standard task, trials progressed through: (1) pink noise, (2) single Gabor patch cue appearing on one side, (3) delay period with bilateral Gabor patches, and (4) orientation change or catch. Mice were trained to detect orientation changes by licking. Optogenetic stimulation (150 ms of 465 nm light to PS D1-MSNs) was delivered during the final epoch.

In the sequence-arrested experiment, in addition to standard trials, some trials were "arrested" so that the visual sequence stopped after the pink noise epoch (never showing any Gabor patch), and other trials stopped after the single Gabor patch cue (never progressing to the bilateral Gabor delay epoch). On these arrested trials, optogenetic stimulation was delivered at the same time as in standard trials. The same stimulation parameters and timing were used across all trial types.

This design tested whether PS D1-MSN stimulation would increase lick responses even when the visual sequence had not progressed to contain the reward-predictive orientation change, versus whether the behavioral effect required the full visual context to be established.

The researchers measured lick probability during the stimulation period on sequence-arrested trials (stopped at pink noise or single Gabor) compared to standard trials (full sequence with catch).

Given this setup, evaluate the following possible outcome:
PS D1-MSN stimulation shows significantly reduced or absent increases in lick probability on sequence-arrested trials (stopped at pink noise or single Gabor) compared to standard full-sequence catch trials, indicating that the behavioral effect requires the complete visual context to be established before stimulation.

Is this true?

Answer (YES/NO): YES